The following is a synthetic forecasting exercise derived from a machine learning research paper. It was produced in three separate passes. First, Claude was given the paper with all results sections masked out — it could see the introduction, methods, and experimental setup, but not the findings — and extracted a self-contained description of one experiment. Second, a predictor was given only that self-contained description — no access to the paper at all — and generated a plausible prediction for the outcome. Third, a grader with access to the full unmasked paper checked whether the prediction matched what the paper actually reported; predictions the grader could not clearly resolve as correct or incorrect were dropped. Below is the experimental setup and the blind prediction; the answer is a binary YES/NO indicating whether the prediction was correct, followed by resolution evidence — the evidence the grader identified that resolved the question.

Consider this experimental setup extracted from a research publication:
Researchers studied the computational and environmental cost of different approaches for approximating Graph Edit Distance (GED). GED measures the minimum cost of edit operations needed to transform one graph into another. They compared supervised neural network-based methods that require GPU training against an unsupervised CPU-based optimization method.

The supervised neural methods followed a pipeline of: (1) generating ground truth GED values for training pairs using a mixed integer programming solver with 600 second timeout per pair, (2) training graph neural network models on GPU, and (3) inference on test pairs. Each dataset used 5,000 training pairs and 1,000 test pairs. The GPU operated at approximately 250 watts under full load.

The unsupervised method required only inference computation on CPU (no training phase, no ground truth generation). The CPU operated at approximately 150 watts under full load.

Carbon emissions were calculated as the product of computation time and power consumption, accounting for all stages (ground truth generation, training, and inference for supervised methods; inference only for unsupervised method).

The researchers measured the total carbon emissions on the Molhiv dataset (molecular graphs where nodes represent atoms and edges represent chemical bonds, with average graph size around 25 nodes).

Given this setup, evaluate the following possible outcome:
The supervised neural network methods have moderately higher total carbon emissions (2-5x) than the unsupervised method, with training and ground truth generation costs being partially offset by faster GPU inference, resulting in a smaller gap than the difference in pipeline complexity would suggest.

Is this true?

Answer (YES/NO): NO